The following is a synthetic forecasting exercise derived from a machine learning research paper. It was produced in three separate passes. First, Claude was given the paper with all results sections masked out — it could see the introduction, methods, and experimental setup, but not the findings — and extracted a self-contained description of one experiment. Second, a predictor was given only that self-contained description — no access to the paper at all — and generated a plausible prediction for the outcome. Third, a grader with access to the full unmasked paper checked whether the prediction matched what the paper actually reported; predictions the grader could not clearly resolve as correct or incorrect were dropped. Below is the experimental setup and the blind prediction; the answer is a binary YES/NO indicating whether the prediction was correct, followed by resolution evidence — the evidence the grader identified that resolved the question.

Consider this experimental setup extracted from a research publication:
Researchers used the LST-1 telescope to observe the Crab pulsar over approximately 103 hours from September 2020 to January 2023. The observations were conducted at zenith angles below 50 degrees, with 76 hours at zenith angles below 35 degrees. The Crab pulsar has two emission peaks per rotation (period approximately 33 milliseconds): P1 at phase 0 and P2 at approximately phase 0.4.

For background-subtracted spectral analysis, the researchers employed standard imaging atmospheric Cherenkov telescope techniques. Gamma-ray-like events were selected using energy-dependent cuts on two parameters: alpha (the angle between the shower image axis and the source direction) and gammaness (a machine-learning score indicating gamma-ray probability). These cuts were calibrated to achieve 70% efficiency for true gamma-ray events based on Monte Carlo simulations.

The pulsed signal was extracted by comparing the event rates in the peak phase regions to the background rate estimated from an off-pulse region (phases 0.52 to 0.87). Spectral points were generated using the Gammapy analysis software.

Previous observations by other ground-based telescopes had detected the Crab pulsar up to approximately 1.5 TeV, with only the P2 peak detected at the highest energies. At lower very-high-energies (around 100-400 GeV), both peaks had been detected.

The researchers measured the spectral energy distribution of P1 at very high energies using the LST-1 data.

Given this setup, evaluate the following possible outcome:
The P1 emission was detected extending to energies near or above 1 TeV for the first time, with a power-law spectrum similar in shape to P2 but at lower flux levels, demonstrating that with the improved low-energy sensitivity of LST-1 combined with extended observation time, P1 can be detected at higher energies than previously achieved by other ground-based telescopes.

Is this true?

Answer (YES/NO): NO